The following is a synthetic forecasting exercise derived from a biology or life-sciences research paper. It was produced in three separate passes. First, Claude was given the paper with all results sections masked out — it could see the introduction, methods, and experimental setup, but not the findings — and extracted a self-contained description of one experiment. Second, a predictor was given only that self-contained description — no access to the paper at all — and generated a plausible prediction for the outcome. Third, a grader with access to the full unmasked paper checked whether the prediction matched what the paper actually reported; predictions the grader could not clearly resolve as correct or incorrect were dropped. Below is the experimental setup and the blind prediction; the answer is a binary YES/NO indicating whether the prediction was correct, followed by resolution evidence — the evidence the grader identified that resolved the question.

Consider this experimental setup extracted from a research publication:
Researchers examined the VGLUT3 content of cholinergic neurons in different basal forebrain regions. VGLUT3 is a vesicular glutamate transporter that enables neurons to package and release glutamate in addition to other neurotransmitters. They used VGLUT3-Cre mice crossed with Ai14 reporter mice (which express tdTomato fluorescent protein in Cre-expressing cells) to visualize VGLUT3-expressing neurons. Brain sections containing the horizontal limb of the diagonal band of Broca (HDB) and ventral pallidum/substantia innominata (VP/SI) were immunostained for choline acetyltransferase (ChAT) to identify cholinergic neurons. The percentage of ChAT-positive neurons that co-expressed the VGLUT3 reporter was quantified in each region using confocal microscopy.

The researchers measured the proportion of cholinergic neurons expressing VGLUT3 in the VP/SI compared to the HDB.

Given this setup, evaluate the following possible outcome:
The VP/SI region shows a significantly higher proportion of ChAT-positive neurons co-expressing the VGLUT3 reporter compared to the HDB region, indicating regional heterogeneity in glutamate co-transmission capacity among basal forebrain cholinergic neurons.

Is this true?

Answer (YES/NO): YES